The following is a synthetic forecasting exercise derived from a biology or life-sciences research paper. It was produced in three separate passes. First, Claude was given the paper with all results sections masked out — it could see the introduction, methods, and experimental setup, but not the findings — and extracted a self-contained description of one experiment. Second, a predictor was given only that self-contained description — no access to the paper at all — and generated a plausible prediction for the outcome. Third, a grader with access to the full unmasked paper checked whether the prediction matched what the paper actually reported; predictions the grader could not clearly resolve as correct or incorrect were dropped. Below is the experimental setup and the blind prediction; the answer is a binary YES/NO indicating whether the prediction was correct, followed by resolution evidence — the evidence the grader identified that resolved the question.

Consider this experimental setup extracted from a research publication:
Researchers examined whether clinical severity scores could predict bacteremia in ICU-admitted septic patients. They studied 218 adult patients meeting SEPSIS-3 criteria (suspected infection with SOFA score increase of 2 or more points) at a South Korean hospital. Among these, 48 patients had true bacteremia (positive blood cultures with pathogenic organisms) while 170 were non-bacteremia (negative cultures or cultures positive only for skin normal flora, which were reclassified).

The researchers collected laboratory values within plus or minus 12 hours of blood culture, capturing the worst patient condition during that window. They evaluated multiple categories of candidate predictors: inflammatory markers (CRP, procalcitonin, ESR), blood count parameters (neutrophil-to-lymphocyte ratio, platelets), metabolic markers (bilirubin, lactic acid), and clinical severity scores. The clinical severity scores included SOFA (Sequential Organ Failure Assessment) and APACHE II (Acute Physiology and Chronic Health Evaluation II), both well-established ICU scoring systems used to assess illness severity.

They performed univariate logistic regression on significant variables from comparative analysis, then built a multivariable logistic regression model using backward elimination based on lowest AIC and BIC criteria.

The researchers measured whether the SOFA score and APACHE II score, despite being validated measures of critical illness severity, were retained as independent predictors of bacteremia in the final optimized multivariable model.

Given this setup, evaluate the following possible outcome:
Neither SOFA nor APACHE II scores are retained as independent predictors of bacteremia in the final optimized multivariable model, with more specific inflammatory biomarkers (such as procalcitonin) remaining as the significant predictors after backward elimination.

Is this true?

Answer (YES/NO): YES